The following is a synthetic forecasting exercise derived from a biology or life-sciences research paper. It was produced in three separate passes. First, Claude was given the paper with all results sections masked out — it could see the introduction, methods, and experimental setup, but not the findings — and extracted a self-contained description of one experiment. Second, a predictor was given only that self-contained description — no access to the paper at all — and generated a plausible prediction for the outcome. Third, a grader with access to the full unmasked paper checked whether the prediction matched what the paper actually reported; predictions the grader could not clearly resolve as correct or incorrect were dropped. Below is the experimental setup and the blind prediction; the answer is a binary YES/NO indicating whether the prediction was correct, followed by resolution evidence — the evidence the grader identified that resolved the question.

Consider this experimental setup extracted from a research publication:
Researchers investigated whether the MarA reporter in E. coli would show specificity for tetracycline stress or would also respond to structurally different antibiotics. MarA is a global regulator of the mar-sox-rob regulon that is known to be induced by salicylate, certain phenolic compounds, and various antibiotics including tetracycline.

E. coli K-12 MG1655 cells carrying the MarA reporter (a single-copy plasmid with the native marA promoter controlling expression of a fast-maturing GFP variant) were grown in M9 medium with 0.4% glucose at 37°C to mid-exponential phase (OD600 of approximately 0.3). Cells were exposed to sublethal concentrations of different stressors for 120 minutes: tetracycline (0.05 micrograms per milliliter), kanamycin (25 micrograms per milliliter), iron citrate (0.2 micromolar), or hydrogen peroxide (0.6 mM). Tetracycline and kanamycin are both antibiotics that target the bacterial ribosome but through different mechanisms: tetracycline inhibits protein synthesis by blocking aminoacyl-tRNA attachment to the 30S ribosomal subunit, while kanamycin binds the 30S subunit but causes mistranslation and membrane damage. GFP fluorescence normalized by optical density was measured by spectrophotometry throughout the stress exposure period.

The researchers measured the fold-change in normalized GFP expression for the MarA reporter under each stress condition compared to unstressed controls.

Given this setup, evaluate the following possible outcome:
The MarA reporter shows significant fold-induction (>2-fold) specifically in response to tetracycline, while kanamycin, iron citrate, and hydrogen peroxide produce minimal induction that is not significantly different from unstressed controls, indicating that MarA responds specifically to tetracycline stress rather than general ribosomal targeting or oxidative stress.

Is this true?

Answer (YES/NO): NO